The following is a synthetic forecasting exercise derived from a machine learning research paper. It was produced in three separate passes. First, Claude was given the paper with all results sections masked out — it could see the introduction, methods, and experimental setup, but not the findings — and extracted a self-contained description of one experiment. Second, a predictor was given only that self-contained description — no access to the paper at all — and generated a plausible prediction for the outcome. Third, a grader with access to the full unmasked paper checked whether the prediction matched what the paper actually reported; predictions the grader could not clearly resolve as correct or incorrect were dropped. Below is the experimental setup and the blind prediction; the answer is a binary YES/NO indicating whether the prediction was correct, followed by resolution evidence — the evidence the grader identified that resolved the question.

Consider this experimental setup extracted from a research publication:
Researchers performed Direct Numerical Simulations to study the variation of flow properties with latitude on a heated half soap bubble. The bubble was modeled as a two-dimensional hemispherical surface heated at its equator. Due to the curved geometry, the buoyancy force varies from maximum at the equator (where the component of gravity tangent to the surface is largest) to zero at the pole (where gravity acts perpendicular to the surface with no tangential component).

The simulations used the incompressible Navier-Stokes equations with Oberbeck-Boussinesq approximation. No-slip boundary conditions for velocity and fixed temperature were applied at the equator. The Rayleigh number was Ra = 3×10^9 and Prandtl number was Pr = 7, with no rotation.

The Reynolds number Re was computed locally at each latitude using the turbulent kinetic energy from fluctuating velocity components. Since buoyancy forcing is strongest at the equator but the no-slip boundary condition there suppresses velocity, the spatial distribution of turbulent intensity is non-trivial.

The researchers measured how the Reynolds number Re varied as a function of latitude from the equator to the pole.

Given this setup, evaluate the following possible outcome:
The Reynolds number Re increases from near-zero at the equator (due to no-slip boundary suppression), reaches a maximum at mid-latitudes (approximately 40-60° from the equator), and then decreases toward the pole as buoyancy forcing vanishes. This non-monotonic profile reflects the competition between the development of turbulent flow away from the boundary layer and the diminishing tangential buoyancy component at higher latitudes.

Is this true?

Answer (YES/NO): YES